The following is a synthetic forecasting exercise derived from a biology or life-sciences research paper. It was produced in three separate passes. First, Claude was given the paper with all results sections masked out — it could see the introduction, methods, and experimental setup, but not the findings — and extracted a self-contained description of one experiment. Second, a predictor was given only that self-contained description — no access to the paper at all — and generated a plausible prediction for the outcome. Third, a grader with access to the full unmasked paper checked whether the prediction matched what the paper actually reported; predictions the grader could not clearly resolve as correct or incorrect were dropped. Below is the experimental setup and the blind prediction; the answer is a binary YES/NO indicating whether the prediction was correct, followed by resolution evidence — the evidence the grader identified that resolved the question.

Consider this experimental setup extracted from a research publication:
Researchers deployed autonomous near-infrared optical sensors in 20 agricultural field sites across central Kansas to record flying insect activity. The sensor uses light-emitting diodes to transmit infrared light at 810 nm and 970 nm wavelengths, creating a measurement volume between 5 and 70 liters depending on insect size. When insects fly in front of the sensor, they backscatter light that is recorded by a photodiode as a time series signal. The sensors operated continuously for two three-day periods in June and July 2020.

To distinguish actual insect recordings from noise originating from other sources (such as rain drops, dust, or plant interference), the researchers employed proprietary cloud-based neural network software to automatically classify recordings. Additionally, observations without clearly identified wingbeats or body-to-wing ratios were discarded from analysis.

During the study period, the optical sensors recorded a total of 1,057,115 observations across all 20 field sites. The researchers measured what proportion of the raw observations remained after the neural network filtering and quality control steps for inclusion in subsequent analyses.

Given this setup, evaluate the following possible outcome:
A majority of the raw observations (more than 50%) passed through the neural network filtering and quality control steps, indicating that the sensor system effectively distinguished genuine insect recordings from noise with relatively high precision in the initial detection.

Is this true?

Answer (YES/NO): NO